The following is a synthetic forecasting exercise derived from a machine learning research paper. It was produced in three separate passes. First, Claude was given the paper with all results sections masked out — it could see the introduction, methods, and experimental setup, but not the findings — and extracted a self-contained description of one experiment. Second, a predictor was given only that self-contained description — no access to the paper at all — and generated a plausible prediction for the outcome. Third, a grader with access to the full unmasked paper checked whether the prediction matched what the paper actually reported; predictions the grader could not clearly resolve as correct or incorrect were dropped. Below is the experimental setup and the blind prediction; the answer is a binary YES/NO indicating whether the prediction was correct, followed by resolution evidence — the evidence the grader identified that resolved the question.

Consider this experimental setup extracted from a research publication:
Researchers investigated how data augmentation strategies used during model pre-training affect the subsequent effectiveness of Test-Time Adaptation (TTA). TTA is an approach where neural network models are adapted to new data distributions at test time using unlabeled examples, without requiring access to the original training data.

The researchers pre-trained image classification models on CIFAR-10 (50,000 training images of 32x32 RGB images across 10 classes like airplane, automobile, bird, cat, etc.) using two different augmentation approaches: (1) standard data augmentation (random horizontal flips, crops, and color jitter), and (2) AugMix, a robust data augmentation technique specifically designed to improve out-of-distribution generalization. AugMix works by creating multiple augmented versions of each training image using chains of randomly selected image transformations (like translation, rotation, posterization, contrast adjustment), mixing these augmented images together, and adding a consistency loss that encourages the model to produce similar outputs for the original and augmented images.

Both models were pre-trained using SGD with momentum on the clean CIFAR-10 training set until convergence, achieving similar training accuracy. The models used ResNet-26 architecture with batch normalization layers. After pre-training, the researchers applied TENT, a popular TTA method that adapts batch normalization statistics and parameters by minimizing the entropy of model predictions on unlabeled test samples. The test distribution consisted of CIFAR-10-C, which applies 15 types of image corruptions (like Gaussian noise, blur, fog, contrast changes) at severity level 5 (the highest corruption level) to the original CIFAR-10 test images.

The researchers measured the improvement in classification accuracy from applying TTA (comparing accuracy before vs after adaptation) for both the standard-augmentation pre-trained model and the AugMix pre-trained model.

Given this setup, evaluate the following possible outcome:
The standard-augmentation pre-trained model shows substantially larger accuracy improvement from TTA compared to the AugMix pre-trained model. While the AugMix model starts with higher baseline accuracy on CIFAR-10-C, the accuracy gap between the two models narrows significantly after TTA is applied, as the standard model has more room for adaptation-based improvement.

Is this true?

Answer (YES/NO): YES